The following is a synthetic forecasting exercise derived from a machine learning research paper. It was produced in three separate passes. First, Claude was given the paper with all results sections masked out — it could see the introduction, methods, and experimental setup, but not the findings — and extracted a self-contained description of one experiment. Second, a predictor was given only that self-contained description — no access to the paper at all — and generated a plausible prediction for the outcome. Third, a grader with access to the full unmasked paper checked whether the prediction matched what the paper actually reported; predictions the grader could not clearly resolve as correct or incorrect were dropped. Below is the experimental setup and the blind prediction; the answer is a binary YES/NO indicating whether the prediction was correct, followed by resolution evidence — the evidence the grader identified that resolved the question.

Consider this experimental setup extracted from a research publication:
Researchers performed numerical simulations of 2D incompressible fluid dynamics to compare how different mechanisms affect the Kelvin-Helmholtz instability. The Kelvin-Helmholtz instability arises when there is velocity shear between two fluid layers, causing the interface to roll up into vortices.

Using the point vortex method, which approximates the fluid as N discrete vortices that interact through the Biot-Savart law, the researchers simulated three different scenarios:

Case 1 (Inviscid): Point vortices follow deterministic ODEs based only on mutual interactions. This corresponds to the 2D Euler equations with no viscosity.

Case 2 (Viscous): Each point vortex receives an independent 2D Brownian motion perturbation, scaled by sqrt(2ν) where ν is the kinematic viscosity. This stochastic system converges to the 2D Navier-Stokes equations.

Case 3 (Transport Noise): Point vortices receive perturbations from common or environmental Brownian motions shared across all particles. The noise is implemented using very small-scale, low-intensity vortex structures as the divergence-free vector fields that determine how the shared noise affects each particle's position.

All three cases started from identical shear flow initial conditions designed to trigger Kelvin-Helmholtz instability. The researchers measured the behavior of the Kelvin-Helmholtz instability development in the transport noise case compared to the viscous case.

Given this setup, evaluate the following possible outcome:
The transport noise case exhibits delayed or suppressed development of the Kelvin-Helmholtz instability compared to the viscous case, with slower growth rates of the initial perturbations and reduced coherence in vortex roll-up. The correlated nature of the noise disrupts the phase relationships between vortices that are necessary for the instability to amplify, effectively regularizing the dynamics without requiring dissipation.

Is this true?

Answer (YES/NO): NO